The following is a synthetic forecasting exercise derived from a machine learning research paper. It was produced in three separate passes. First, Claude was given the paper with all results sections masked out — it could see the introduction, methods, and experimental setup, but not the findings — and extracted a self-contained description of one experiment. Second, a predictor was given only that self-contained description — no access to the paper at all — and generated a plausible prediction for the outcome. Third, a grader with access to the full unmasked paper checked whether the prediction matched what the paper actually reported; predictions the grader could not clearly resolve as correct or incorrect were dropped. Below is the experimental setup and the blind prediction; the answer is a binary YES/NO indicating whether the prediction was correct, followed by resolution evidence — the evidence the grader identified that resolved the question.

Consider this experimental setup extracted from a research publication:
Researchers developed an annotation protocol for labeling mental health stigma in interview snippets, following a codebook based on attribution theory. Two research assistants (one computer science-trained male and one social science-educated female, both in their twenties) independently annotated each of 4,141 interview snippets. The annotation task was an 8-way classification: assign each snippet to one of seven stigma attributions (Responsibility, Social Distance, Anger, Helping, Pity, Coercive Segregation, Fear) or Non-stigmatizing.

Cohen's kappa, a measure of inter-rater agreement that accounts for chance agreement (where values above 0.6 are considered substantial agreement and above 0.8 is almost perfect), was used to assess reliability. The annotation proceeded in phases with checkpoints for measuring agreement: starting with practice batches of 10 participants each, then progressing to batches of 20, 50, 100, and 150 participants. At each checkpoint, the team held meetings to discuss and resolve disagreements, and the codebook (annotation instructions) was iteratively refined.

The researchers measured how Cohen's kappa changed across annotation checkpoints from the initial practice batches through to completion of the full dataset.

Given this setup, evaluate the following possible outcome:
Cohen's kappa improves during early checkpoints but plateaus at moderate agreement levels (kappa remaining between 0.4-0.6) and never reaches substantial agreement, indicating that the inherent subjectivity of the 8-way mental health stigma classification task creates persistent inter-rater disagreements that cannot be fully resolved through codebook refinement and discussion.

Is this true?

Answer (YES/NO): NO